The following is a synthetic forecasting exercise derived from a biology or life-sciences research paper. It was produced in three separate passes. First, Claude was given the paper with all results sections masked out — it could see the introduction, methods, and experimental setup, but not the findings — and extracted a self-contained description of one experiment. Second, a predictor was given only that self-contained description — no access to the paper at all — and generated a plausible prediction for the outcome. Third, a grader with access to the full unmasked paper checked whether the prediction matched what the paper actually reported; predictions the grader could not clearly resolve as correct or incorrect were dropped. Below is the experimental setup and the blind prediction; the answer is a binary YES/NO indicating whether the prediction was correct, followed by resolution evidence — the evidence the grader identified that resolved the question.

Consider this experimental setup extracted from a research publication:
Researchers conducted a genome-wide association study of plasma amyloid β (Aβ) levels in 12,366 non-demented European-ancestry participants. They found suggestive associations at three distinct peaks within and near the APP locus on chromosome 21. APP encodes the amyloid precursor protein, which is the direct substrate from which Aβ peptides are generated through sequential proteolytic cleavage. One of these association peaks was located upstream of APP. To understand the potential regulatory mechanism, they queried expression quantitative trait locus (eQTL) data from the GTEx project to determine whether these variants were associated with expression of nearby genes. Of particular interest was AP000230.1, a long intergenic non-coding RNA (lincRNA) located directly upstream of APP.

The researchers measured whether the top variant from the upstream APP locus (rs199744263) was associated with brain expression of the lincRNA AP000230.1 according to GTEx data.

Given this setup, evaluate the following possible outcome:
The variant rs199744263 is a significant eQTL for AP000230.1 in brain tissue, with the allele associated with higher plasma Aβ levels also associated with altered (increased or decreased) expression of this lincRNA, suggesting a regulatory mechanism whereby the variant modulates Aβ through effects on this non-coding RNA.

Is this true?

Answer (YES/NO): NO